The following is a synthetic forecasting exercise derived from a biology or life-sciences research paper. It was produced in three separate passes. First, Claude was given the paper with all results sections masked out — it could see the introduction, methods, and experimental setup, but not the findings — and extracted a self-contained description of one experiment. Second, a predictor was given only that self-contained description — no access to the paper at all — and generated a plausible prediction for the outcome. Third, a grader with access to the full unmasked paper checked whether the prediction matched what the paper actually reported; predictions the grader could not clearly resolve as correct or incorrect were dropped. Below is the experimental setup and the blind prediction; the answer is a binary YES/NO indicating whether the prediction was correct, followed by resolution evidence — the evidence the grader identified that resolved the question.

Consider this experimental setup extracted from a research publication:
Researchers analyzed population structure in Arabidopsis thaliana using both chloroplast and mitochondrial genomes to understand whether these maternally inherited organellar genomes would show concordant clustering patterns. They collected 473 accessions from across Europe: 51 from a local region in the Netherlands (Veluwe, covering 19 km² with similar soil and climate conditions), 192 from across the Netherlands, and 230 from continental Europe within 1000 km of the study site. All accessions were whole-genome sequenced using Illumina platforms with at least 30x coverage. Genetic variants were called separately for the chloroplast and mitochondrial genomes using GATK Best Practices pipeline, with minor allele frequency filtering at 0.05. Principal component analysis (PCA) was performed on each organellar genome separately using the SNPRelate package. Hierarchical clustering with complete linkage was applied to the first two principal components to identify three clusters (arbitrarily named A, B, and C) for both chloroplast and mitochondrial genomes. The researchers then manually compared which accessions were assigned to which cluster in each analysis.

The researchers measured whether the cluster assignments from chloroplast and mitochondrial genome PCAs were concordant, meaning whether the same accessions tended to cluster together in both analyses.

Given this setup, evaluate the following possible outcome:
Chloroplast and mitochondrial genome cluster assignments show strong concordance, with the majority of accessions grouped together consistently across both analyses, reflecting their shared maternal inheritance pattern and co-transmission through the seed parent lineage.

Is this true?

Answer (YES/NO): YES